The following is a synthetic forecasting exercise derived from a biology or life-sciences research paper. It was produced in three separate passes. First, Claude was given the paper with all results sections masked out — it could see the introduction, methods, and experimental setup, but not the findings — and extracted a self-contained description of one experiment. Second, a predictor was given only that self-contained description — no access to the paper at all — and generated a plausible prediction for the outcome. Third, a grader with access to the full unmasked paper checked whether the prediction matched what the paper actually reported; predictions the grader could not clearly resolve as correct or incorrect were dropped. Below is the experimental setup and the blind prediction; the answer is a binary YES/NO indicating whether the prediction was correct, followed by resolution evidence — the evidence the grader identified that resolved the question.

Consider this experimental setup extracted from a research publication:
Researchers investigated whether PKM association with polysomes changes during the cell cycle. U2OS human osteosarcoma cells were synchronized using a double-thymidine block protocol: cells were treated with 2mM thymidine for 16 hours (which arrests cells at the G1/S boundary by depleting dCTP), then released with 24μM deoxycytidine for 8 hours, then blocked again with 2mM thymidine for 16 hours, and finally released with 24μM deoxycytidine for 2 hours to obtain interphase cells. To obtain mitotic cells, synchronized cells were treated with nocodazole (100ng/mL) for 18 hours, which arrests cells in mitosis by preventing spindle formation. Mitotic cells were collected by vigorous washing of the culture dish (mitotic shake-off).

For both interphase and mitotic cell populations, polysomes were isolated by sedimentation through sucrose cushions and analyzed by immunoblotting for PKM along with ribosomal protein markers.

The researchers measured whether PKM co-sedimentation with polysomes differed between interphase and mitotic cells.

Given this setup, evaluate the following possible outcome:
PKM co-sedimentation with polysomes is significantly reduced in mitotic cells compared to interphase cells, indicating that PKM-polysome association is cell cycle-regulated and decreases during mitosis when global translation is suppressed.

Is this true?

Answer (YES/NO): YES